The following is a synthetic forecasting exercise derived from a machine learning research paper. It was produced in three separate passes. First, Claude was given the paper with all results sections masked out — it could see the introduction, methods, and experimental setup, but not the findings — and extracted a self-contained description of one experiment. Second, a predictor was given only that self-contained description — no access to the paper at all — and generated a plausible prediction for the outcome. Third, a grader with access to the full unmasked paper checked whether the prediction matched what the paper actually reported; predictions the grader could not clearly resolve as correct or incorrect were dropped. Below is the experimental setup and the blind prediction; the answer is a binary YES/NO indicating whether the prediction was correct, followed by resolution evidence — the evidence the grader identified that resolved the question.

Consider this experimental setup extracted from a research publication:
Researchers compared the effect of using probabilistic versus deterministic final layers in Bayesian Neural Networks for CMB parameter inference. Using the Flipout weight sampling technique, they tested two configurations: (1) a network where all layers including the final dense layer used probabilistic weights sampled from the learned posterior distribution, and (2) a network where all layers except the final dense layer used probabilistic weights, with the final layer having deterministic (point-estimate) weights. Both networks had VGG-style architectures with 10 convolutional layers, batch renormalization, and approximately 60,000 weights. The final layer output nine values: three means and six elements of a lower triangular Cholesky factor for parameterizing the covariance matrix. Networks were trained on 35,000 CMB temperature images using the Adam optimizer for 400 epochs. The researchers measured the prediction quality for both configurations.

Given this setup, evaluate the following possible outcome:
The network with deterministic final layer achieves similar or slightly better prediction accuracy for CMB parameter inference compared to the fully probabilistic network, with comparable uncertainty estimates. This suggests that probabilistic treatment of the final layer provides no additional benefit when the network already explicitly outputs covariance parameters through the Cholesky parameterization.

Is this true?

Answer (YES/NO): NO